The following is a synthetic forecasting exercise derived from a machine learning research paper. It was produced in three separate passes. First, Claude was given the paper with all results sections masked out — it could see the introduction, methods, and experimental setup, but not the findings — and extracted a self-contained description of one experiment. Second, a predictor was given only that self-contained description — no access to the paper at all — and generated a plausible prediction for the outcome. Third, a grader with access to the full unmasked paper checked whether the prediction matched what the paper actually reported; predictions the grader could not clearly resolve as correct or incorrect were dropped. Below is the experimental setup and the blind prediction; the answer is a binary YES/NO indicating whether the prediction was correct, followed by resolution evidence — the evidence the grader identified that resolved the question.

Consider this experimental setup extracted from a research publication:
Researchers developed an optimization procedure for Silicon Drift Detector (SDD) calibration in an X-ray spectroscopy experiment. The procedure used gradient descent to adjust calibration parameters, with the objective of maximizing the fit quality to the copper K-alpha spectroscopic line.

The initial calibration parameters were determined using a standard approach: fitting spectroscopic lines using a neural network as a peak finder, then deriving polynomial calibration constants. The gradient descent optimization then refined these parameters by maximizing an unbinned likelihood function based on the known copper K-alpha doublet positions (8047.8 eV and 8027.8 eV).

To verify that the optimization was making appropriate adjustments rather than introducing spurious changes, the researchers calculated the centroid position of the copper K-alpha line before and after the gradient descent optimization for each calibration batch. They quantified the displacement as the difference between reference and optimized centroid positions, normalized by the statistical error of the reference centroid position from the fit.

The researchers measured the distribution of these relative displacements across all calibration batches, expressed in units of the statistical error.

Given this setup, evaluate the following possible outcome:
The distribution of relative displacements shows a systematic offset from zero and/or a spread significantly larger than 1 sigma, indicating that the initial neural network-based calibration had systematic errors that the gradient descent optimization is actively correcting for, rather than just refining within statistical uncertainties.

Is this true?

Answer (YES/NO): NO